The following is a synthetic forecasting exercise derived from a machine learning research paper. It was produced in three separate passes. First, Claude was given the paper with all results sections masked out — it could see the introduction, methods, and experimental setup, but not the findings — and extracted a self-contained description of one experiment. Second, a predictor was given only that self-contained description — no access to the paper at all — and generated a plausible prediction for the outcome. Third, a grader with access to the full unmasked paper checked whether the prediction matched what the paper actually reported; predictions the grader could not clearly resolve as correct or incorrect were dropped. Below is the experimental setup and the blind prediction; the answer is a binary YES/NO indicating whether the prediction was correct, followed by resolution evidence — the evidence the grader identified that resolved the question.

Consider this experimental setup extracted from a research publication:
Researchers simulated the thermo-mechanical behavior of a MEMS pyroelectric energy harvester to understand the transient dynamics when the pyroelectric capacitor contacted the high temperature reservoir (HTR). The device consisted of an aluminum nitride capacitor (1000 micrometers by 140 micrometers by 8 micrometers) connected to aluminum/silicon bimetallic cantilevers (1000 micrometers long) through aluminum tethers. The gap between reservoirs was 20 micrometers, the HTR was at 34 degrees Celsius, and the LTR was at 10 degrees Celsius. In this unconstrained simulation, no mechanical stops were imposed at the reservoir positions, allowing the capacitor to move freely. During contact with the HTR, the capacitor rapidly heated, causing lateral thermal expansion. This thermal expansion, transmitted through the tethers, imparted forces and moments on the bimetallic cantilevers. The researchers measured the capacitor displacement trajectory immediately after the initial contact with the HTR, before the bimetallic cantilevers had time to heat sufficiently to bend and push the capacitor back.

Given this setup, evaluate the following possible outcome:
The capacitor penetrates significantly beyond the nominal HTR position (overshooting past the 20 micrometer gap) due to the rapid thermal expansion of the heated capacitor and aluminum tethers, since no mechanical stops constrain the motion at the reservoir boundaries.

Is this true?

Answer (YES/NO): YES